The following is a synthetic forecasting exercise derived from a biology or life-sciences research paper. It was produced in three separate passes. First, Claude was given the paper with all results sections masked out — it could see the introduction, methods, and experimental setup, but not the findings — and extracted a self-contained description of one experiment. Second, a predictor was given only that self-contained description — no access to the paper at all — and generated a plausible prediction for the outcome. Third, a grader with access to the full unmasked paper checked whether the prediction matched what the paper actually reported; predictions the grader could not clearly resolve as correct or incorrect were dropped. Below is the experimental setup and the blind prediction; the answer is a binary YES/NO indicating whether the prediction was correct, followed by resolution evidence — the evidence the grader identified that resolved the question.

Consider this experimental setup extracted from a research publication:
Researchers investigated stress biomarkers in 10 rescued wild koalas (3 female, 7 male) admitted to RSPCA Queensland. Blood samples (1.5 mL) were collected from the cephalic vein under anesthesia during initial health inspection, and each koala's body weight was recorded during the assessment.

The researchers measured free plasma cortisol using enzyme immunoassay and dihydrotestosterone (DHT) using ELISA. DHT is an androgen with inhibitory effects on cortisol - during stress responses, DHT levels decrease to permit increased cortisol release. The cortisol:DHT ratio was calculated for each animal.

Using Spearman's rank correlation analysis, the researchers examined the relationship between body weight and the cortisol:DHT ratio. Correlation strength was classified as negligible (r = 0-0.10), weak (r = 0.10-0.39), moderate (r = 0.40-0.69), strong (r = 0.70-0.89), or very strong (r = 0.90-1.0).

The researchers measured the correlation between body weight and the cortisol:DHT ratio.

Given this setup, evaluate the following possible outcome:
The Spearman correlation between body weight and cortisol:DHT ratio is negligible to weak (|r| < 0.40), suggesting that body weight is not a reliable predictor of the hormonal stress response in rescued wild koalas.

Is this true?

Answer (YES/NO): YES